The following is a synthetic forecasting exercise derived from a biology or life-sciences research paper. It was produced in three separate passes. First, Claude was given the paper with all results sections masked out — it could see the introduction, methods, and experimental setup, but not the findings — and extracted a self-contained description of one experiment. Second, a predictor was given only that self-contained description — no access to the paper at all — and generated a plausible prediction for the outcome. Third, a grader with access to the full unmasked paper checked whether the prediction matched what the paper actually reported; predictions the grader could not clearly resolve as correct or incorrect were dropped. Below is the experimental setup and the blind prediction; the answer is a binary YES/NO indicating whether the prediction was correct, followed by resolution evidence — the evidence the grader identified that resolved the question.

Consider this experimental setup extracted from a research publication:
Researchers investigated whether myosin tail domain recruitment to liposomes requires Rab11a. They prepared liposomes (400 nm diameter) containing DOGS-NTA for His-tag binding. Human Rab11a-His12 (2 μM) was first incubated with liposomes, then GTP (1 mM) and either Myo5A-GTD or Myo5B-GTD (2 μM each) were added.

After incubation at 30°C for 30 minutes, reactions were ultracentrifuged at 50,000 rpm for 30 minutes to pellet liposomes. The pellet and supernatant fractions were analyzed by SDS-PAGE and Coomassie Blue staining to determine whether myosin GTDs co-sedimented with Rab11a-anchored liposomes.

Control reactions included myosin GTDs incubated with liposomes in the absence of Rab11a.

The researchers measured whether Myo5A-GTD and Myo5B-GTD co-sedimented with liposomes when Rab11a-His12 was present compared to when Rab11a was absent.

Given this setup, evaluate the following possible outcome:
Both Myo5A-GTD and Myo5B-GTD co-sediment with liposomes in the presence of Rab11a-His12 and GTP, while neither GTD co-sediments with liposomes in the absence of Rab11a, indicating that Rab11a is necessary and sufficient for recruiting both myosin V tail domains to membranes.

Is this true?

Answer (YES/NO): NO